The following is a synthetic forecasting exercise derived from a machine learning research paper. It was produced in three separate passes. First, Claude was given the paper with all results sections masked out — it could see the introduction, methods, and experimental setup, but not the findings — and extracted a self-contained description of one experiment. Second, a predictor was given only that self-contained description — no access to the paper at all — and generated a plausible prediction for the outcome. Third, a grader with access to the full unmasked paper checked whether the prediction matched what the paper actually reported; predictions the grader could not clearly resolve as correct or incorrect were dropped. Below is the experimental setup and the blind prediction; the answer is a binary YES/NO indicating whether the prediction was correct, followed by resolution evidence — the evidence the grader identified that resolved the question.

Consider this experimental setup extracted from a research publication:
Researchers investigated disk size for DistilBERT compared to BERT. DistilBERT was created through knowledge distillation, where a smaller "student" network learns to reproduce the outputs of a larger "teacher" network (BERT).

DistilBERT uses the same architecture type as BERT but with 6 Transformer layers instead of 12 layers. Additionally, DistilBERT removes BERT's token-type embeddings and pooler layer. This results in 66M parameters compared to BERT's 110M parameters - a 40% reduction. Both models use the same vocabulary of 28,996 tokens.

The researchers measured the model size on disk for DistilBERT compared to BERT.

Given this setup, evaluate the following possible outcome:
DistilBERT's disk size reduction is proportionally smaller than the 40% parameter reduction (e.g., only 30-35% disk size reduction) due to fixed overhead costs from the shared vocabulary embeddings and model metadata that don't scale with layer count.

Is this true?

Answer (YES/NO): NO